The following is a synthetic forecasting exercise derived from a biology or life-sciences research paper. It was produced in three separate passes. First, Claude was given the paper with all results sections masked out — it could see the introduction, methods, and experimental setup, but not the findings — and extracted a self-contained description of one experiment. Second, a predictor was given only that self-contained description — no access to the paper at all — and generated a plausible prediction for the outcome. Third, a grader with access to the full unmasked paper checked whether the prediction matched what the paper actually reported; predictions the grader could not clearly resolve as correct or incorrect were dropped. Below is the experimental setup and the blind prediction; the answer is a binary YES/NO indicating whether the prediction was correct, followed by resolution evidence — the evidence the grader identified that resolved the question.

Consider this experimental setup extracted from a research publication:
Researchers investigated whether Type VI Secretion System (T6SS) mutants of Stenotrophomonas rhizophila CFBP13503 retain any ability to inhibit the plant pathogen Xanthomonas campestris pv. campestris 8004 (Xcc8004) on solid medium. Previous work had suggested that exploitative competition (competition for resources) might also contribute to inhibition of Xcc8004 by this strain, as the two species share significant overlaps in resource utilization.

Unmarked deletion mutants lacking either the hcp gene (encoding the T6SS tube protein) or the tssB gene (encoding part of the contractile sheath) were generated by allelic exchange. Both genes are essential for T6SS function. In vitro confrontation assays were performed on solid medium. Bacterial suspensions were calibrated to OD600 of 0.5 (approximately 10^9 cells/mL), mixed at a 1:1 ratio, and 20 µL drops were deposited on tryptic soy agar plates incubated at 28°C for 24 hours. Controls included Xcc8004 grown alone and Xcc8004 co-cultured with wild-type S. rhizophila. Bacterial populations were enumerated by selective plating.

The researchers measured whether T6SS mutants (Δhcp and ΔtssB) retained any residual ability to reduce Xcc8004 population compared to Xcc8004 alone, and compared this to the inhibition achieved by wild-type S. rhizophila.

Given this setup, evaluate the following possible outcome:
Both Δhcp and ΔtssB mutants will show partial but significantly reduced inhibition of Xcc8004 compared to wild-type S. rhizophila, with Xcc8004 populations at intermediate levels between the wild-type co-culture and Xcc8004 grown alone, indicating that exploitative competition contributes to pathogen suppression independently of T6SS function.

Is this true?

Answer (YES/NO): NO